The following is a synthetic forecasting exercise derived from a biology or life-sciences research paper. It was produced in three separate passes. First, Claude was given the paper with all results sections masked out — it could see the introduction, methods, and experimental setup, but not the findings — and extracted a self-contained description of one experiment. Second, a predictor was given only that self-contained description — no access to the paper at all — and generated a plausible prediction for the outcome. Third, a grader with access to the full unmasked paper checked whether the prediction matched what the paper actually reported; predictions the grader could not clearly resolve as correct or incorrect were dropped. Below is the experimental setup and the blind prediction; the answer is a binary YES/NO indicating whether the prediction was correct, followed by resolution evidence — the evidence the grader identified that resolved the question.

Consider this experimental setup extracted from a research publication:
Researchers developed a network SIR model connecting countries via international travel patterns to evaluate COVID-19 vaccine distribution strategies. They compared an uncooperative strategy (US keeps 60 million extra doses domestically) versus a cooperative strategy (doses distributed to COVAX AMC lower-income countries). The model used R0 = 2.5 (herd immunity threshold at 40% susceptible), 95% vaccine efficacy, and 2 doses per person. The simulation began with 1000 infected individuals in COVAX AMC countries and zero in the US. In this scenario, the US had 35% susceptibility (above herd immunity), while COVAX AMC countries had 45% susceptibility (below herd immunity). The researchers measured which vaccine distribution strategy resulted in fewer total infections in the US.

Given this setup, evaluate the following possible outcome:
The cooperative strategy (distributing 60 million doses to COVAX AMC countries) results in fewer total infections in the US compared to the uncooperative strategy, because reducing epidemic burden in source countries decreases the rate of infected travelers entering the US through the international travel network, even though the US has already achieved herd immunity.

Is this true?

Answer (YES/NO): YES